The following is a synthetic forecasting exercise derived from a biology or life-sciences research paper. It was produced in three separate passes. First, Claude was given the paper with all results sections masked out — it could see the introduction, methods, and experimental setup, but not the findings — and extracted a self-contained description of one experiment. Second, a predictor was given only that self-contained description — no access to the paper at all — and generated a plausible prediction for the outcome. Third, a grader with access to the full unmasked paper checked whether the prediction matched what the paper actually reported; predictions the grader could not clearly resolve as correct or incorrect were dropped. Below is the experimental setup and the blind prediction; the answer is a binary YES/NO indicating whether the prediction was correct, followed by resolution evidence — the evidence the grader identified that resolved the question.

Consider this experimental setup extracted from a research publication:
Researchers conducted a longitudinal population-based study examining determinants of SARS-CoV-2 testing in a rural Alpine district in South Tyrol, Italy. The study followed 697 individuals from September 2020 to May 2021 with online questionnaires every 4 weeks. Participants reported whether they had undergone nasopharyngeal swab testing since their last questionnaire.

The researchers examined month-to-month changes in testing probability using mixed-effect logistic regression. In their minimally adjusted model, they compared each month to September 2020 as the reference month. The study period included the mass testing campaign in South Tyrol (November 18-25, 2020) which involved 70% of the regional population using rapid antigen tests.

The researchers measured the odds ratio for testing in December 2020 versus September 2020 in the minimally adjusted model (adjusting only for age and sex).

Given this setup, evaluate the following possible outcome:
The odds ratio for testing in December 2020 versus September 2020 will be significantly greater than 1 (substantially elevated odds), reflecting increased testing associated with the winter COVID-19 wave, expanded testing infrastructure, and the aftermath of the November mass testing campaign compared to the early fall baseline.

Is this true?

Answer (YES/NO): YES